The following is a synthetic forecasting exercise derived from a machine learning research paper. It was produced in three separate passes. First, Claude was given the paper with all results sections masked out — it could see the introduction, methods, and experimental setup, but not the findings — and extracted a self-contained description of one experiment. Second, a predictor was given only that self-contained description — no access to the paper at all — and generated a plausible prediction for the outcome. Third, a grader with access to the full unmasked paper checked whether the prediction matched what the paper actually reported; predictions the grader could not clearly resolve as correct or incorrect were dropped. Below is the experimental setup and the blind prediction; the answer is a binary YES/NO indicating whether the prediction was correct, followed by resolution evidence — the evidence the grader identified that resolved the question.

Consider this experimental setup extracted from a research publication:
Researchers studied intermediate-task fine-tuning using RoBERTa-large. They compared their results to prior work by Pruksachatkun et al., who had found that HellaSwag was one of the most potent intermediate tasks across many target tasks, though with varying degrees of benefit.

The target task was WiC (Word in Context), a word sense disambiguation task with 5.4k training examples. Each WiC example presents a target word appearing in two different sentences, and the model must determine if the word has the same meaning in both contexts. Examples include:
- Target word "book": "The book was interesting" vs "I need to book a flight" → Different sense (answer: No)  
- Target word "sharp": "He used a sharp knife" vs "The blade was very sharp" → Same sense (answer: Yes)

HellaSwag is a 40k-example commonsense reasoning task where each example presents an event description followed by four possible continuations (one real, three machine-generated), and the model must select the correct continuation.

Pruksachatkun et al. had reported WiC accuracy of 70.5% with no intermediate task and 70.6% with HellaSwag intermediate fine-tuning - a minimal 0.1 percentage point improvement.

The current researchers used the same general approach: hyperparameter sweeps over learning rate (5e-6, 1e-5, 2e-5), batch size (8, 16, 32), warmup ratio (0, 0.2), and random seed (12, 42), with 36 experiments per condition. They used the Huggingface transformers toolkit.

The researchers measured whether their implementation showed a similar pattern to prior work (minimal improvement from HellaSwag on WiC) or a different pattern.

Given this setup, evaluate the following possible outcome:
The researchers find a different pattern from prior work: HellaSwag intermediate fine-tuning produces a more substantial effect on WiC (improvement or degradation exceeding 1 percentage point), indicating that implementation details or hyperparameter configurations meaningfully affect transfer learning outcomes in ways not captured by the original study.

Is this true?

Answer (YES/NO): YES